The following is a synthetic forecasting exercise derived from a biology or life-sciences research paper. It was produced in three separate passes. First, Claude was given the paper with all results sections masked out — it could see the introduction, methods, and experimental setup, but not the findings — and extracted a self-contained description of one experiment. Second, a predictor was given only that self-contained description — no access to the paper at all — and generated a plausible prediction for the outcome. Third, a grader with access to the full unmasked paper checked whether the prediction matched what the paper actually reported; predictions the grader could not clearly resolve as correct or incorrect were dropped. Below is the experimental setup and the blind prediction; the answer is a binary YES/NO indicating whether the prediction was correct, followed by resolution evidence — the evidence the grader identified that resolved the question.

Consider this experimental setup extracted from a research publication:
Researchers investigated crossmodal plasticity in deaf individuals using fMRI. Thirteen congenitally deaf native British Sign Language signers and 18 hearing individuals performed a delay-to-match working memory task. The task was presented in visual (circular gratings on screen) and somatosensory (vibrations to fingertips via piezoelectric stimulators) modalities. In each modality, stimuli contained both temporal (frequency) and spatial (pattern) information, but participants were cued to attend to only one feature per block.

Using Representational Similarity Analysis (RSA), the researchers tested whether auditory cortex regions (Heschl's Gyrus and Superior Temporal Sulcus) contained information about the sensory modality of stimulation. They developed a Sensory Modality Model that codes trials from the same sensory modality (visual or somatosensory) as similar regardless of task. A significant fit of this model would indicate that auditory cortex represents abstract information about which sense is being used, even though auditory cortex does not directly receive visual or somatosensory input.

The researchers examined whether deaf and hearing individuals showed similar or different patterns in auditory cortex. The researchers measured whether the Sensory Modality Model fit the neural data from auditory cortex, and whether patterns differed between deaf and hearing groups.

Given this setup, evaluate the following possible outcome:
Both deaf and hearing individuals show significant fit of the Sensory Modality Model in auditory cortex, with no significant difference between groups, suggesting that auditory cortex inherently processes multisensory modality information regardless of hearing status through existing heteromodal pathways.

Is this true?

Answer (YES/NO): NO